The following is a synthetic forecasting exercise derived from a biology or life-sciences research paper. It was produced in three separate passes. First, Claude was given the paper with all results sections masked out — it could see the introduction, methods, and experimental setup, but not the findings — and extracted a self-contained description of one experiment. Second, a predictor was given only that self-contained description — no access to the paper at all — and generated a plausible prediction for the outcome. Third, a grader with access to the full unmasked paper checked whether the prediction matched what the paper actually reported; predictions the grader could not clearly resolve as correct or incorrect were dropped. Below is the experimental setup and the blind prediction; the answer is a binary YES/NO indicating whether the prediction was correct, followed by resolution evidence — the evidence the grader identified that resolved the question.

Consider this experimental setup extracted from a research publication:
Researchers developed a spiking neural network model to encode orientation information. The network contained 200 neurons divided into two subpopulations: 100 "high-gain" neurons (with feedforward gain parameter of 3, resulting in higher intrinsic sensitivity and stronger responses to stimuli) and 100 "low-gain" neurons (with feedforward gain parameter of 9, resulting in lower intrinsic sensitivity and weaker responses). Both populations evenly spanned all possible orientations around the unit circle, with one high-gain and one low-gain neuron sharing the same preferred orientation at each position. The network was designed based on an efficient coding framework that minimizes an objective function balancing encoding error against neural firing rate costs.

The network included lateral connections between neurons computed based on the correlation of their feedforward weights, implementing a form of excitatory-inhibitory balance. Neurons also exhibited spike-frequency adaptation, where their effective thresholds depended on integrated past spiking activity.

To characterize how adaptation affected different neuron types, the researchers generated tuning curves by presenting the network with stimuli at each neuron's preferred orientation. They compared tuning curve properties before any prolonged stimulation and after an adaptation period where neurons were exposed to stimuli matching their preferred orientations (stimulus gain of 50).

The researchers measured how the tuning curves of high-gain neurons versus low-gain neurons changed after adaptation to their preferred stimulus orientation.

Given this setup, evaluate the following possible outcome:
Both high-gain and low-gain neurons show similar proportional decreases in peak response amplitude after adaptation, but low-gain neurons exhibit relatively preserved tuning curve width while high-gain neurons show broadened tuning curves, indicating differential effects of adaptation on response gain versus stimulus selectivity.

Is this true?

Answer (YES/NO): NO